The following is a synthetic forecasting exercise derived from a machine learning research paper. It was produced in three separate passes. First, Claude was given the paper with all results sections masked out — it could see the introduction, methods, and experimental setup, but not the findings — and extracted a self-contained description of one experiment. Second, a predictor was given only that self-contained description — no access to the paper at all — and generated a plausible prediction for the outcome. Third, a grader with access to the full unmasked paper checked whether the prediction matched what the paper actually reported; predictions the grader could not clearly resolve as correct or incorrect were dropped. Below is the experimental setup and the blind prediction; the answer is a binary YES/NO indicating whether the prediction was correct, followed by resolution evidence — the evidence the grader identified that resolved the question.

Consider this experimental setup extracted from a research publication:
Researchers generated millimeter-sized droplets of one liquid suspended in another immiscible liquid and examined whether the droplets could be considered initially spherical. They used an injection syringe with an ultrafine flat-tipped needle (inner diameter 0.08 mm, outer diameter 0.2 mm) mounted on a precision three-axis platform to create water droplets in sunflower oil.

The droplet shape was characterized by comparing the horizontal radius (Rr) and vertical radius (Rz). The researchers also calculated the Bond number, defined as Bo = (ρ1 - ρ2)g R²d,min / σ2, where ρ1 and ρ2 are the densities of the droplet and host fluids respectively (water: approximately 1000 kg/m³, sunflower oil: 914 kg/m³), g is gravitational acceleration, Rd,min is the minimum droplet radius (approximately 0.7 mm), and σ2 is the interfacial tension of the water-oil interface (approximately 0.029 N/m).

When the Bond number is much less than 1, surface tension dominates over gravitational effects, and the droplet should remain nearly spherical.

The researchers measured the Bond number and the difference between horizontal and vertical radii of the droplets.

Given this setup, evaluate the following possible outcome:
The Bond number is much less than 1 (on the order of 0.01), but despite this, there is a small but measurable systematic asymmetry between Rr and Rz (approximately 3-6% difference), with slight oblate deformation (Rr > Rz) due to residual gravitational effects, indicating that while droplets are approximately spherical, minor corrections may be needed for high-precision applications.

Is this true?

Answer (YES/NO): NO